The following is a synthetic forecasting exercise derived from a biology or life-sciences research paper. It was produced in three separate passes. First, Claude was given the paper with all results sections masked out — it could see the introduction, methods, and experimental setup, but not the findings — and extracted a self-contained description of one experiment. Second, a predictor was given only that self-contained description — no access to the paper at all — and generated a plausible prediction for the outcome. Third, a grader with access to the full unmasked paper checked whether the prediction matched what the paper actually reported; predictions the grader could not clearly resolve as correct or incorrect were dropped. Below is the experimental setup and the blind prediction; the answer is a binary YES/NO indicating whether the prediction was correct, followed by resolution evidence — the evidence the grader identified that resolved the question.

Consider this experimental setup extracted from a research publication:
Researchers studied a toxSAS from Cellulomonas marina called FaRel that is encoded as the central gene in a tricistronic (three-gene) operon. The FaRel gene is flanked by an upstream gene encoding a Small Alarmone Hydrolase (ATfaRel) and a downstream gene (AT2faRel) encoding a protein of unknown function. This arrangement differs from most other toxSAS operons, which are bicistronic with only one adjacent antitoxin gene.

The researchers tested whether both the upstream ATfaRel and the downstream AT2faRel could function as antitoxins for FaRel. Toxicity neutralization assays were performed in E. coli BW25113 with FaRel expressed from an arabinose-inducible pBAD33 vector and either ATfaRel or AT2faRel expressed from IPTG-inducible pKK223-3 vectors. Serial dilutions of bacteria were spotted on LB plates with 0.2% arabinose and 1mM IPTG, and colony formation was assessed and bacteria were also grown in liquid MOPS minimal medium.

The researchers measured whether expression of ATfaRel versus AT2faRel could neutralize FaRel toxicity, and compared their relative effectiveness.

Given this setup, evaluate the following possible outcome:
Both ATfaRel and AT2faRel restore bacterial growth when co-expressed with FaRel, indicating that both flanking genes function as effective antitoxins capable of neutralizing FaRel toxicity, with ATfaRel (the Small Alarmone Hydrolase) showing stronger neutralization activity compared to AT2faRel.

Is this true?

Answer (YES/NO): YES